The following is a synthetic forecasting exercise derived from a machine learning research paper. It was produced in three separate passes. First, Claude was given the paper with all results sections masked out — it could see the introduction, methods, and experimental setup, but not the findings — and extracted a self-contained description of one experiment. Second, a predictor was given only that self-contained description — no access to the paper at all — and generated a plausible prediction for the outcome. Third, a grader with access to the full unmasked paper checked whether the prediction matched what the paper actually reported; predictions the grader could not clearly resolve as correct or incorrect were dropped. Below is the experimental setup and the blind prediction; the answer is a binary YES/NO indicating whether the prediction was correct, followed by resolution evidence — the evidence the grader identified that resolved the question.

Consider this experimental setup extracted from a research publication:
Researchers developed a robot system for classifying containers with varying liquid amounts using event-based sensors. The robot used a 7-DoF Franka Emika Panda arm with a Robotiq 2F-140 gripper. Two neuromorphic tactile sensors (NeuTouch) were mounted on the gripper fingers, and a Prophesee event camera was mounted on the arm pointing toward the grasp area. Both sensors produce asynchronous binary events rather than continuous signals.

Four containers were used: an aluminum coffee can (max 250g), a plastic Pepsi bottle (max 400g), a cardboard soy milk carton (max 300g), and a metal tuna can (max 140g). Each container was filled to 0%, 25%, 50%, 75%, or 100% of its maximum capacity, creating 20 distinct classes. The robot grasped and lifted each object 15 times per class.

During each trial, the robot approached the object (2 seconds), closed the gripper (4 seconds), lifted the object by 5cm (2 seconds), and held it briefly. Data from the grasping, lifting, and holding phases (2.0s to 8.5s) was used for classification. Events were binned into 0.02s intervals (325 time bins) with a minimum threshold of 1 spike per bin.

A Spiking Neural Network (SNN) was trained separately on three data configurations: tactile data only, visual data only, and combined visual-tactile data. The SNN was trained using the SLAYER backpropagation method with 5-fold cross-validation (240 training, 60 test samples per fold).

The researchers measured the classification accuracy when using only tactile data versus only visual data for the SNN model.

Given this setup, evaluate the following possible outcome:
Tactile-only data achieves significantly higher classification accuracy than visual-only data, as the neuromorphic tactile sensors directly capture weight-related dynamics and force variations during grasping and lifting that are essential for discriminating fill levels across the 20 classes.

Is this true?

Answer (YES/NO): NO